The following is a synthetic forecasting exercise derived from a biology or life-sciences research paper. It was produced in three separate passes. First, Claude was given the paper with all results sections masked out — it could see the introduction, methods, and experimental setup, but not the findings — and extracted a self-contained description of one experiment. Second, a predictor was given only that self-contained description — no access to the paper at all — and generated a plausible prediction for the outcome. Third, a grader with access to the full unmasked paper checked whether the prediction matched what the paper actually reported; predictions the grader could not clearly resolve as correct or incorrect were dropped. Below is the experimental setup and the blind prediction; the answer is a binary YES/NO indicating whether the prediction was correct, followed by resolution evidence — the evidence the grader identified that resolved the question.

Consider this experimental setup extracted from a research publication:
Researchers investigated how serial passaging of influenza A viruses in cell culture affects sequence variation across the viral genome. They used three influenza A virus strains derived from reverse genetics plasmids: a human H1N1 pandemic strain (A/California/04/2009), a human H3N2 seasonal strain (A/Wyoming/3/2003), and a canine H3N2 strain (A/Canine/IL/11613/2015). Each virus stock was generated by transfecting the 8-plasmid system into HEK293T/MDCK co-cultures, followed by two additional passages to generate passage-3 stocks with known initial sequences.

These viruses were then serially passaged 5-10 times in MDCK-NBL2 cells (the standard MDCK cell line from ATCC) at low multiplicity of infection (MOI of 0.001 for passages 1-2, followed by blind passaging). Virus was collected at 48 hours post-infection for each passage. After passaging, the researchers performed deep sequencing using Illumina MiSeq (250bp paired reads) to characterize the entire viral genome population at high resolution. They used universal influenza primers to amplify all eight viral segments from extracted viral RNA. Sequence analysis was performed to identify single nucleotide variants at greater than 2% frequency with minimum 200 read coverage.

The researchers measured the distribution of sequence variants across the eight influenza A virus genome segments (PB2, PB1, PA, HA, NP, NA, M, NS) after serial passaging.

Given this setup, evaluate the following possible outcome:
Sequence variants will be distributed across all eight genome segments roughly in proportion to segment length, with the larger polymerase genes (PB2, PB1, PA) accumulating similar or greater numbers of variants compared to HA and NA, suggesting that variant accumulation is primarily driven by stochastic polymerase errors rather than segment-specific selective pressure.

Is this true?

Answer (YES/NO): NO